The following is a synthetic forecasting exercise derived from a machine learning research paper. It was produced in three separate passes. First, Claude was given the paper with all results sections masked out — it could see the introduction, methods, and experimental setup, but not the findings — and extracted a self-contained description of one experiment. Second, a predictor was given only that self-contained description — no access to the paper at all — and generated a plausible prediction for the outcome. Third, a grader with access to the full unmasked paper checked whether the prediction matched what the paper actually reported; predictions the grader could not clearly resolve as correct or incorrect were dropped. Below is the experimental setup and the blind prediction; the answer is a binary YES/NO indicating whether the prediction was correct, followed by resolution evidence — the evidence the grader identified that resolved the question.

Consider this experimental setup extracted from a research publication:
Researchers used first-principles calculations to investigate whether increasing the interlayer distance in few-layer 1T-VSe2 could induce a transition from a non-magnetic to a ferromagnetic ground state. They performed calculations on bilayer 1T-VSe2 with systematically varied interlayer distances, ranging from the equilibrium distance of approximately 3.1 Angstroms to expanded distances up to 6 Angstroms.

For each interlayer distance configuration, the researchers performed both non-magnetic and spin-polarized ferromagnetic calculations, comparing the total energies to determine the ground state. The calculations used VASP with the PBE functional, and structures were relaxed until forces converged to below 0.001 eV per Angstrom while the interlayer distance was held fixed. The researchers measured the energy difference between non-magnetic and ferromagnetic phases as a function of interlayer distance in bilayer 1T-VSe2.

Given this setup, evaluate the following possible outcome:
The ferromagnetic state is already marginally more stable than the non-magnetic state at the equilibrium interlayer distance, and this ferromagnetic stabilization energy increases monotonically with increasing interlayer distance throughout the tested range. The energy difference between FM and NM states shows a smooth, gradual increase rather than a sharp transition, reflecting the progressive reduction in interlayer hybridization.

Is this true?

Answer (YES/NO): NO